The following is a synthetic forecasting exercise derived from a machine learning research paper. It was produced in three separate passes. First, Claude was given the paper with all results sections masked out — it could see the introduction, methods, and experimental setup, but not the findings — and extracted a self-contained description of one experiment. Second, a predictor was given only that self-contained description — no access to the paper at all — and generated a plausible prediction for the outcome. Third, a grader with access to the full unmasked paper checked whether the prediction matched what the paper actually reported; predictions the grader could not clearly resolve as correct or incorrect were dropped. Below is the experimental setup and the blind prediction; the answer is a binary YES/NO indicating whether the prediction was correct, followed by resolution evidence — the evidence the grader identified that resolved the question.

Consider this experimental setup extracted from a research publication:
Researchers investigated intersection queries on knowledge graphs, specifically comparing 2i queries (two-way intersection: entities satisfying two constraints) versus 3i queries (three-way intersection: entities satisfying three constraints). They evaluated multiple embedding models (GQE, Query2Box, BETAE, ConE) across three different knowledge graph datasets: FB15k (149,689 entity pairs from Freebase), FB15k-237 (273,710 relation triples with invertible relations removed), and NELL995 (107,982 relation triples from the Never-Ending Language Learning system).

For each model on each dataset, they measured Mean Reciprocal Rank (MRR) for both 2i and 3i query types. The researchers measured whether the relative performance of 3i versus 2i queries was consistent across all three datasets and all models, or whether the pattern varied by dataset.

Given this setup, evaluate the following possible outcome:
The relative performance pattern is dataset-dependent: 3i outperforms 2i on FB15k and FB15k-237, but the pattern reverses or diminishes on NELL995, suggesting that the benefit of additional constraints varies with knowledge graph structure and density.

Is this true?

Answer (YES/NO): NO